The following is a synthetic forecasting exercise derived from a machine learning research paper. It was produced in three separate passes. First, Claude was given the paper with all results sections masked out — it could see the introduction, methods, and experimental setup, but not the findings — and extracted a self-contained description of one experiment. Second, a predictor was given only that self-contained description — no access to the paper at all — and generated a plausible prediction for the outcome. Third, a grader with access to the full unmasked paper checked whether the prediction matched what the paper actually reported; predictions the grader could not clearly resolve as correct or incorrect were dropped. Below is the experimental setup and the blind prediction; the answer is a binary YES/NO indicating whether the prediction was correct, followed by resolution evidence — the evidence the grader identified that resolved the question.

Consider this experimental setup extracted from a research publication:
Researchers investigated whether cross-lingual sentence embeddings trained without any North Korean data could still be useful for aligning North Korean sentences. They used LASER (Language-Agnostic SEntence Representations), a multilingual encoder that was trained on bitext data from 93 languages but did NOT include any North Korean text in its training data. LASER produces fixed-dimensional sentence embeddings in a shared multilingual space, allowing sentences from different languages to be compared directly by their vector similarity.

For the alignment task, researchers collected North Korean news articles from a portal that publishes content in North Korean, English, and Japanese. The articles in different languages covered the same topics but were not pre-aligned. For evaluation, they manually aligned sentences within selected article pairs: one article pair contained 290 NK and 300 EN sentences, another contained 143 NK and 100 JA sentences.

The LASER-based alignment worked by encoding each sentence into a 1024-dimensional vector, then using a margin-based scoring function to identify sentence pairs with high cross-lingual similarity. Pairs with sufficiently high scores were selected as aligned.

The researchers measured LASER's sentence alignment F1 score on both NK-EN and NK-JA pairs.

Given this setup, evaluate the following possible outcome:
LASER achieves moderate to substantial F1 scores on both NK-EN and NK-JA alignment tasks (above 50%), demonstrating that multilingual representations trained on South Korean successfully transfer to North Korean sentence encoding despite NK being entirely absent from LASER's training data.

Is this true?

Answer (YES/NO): YES